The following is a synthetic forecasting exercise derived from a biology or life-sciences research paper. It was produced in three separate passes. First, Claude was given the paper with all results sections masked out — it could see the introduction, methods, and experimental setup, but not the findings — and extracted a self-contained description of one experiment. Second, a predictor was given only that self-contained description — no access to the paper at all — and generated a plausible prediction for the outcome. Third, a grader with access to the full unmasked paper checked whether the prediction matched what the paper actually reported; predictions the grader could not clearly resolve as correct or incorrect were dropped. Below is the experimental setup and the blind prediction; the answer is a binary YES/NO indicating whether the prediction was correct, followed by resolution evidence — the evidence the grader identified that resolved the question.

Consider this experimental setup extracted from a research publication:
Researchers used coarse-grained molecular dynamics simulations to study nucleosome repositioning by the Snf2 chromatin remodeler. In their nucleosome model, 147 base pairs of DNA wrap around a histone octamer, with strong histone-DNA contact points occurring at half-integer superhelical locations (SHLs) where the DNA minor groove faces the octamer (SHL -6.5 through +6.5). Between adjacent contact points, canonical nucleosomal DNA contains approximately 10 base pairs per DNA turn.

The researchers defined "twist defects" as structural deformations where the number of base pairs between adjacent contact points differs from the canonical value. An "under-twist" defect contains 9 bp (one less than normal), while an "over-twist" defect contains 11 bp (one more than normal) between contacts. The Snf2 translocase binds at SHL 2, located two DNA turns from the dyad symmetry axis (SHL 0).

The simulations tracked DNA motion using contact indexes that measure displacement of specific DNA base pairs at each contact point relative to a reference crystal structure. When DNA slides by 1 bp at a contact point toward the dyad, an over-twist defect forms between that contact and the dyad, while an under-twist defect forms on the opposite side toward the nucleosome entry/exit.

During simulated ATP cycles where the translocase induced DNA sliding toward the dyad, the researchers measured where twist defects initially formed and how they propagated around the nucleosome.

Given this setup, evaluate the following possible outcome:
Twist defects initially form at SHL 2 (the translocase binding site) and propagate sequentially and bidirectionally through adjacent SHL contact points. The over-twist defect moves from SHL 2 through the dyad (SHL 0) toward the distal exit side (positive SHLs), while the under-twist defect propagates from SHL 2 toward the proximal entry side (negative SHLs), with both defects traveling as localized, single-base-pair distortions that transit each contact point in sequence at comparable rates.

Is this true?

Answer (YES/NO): NO